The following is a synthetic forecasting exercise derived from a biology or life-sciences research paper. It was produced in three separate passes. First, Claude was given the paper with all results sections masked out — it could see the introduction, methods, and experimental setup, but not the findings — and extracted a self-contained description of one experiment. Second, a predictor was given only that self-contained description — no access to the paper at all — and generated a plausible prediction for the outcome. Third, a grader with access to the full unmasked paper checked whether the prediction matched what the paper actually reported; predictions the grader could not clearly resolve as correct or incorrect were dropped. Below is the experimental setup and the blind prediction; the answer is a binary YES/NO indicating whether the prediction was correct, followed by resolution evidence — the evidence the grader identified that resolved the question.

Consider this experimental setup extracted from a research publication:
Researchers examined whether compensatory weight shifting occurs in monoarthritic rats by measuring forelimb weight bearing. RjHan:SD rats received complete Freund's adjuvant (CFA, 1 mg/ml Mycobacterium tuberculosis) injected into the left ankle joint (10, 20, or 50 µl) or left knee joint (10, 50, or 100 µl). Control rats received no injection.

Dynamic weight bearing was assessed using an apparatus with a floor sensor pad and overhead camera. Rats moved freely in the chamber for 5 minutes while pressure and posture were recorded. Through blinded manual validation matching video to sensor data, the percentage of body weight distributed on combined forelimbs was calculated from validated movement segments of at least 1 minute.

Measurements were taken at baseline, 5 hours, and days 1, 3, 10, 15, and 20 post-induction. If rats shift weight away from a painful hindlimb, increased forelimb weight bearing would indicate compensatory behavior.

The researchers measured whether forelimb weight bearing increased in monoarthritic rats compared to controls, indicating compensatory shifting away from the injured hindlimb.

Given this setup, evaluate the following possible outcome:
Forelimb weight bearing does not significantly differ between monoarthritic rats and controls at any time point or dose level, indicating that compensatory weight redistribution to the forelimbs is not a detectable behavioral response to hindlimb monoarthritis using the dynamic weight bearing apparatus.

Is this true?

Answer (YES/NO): NO